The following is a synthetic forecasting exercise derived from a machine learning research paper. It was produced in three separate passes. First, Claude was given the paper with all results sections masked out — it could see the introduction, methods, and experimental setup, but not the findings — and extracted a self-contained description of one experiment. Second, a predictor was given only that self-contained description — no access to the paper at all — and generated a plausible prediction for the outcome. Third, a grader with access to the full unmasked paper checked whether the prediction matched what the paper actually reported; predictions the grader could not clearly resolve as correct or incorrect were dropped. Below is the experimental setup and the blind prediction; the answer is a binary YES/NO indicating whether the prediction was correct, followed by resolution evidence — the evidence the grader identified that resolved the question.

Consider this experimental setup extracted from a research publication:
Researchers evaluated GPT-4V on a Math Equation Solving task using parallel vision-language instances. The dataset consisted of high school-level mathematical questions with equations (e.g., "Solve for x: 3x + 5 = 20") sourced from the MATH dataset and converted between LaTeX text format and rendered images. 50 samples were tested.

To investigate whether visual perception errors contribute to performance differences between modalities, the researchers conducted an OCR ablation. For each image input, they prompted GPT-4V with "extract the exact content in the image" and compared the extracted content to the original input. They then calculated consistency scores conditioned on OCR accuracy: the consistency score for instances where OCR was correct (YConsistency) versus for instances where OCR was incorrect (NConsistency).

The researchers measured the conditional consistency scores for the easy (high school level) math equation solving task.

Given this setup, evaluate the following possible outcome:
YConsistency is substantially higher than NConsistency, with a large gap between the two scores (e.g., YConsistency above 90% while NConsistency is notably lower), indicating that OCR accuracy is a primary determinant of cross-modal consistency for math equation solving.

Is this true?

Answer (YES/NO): NO